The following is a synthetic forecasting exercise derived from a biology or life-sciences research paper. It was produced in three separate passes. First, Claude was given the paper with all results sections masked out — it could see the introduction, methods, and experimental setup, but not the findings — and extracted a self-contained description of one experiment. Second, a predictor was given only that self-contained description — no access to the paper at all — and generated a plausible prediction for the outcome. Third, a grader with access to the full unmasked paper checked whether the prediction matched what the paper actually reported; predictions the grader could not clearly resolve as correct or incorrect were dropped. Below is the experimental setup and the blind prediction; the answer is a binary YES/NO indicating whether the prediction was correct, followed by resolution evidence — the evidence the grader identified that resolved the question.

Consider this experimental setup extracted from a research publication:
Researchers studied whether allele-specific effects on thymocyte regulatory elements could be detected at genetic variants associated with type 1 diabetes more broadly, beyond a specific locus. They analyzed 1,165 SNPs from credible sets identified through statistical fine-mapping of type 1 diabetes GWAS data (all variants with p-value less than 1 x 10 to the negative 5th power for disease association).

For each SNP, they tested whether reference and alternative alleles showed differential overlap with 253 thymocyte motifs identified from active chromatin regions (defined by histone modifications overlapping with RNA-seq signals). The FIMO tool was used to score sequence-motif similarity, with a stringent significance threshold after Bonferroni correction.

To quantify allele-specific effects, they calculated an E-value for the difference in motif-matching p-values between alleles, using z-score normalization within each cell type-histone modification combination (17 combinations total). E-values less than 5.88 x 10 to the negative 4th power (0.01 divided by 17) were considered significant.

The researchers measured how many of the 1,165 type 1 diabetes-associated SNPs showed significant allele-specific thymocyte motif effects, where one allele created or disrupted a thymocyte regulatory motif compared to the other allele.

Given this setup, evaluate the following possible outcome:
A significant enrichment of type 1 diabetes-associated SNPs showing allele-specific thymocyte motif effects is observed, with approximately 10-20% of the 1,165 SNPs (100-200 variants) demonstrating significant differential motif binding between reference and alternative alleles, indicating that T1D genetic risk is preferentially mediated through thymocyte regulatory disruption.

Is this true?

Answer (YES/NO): NO